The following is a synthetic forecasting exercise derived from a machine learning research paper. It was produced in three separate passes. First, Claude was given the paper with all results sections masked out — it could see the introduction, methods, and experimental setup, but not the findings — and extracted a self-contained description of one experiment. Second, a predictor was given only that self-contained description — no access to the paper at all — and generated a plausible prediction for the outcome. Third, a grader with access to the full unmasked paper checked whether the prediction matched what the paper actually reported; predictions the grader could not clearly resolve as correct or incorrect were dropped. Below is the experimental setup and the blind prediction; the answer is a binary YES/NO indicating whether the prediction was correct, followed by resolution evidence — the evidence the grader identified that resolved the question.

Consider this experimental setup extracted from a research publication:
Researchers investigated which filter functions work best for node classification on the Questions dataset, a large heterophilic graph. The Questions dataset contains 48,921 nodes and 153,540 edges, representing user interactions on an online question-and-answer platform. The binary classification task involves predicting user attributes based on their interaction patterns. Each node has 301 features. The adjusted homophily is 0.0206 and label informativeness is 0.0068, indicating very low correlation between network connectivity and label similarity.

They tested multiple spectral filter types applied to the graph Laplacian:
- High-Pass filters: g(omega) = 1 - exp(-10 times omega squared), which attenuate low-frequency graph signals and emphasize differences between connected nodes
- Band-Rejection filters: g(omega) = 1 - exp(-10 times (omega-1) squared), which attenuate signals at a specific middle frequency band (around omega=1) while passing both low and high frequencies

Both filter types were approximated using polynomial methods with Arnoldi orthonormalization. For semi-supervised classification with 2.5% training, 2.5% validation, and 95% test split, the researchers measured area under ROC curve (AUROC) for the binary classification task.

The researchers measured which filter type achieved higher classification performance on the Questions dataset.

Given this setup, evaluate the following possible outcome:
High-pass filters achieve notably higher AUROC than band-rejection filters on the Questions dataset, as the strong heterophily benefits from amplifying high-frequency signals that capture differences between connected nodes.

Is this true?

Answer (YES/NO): NO